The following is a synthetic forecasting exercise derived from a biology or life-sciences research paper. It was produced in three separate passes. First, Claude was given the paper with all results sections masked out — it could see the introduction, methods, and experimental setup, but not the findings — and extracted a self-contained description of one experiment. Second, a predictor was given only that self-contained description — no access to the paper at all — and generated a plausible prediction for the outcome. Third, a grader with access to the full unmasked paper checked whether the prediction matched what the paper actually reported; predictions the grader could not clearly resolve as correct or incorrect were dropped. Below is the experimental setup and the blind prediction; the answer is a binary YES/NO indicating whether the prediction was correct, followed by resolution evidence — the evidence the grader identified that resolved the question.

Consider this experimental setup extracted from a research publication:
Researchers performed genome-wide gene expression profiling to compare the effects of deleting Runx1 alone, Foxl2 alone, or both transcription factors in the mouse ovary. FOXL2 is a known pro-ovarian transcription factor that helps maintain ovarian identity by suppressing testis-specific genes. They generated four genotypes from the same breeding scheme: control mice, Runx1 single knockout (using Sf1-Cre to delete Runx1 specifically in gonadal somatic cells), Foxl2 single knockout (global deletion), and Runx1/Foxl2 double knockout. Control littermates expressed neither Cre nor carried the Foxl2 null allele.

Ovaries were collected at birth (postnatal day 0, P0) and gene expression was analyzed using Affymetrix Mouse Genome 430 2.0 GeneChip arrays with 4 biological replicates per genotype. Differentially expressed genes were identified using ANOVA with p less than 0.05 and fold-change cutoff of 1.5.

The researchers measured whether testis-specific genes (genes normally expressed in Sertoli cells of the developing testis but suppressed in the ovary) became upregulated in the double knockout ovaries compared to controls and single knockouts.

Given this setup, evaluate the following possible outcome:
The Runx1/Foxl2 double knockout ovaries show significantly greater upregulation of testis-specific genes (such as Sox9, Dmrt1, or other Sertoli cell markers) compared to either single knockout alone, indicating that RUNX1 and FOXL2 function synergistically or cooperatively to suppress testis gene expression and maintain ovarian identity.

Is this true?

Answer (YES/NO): NO